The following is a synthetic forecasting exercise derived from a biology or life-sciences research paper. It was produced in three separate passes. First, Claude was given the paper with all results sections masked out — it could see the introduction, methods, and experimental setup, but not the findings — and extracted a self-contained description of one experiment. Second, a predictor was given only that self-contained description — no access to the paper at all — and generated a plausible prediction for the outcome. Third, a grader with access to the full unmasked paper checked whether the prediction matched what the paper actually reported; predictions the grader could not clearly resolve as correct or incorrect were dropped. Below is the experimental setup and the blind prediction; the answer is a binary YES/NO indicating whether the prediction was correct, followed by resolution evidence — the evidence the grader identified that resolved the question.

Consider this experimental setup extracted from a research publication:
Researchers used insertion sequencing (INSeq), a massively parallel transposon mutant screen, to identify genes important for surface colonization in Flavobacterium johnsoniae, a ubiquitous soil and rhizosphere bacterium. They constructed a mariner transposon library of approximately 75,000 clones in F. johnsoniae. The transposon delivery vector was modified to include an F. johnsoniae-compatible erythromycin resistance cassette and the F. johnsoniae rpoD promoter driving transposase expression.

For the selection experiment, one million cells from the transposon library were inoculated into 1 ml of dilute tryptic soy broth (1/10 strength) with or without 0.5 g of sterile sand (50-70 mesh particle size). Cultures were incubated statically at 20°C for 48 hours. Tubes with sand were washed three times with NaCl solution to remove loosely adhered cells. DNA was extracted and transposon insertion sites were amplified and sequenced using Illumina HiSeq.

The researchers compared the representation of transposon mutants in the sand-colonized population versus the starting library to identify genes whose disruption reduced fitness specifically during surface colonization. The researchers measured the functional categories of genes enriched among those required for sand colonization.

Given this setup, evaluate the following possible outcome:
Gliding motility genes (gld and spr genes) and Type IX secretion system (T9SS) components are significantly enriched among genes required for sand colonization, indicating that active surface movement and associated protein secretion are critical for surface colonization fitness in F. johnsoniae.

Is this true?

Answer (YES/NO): NO